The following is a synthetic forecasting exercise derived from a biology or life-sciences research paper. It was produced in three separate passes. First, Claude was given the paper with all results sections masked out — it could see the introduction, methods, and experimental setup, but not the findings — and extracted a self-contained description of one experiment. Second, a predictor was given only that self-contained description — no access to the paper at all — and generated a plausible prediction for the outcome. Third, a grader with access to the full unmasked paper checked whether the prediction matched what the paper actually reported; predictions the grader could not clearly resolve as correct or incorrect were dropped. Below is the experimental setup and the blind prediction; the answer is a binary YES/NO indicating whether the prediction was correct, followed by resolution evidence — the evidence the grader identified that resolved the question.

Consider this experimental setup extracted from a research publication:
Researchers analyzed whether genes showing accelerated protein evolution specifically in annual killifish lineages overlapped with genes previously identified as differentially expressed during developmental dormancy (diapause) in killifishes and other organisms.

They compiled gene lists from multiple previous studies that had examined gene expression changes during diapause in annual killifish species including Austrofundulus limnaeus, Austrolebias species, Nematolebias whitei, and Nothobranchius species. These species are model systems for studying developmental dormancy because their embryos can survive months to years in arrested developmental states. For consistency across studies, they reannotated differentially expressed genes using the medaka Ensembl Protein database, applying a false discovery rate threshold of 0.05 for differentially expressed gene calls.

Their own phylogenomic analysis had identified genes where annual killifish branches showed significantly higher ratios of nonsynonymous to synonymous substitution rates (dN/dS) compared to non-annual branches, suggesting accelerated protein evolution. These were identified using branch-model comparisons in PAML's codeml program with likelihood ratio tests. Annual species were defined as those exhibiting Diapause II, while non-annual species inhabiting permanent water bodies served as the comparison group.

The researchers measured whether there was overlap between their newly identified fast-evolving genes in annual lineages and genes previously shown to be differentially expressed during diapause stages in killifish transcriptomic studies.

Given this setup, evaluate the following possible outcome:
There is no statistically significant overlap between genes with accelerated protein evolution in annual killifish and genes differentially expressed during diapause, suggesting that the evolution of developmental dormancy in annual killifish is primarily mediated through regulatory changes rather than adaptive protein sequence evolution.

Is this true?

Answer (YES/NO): NO